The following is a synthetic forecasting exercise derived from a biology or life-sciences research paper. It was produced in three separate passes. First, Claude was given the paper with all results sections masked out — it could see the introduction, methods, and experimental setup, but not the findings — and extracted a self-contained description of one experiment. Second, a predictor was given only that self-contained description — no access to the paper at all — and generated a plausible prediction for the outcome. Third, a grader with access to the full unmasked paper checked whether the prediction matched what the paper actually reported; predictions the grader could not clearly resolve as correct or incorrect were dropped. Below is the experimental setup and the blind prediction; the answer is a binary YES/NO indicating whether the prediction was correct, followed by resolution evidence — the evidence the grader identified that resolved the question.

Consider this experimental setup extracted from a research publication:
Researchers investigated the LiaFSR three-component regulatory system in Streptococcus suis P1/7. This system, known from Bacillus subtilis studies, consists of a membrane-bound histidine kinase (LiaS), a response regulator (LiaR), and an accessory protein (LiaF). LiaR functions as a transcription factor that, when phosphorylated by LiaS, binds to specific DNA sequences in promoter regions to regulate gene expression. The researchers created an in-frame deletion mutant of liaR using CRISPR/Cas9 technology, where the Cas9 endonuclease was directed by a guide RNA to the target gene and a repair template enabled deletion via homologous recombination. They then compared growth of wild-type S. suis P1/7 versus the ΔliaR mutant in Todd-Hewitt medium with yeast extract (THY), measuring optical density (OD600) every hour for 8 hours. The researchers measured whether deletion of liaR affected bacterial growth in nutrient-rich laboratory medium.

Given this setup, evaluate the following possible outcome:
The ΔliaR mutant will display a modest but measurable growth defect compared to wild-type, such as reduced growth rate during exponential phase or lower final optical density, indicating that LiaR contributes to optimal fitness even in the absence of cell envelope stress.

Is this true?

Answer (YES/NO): NO